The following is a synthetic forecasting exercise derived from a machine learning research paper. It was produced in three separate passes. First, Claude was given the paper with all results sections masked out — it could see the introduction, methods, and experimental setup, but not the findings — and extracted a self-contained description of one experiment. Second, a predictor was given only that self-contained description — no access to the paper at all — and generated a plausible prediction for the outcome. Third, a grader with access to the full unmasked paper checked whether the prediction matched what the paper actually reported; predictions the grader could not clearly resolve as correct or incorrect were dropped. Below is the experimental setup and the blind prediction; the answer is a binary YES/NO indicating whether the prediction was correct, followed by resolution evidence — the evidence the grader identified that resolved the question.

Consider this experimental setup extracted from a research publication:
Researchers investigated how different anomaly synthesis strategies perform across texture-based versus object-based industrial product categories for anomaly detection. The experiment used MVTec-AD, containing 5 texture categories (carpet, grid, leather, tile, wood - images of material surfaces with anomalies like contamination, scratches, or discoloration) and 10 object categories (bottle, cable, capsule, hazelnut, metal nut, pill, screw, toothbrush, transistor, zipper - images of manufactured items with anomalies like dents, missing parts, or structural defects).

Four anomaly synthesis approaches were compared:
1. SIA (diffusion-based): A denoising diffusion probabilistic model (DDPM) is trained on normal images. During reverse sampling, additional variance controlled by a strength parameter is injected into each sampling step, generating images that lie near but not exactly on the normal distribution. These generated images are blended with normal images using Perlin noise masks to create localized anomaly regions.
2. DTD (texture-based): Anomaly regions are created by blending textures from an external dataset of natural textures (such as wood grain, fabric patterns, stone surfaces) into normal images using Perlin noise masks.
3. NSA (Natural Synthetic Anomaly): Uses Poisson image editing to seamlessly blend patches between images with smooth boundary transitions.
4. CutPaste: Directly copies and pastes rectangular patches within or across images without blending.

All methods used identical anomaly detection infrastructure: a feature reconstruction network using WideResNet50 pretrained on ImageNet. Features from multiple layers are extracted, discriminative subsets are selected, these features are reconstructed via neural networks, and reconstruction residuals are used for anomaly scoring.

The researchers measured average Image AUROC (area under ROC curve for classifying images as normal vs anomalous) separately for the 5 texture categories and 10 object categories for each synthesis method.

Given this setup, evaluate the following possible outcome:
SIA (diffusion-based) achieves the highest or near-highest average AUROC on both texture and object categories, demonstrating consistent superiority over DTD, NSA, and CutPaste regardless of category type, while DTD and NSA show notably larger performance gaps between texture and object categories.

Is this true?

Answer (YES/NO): NO